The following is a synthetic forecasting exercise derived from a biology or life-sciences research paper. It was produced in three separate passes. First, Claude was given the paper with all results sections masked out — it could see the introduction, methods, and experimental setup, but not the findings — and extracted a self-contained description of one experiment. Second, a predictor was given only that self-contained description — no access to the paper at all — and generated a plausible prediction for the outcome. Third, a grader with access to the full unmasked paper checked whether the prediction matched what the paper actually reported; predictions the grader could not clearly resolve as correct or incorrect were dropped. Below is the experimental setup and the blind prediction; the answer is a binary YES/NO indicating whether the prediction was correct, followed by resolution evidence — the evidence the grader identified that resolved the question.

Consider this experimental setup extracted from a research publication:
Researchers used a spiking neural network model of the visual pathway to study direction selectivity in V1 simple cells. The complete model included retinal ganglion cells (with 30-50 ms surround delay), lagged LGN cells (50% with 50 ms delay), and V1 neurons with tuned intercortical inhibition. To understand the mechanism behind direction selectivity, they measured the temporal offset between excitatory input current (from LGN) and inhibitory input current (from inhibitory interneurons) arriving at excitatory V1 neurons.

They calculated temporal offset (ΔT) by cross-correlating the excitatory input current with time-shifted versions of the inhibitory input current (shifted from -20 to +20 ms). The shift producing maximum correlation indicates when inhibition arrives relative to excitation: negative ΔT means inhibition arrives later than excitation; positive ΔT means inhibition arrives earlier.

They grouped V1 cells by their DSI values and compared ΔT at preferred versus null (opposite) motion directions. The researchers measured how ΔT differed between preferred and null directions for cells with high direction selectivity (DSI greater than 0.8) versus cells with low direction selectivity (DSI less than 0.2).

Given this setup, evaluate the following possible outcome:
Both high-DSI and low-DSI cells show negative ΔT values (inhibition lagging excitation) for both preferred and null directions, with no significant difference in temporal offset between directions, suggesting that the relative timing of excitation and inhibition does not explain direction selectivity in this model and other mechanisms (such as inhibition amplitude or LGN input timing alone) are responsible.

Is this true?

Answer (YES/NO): NO